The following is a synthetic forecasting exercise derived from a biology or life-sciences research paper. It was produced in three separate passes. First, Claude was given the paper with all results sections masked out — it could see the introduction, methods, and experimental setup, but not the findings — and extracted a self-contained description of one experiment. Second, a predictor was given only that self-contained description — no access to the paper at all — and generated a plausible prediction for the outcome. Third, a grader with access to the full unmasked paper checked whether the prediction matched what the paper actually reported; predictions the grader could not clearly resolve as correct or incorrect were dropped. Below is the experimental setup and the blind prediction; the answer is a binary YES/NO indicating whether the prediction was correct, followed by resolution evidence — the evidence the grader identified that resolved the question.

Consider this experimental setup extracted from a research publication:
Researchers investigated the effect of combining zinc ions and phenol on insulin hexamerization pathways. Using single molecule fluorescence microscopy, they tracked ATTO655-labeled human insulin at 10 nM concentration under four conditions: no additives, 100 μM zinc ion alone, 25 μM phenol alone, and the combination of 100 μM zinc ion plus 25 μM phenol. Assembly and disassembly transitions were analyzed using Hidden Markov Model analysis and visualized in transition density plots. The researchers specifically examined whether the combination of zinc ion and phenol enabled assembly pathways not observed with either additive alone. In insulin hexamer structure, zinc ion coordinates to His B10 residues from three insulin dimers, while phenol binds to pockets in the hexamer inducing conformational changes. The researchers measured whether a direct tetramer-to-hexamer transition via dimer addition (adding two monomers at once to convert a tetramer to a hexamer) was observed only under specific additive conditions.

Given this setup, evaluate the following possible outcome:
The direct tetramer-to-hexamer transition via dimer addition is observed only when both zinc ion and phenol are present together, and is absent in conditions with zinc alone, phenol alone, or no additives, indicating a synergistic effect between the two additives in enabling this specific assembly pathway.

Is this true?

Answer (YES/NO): NO